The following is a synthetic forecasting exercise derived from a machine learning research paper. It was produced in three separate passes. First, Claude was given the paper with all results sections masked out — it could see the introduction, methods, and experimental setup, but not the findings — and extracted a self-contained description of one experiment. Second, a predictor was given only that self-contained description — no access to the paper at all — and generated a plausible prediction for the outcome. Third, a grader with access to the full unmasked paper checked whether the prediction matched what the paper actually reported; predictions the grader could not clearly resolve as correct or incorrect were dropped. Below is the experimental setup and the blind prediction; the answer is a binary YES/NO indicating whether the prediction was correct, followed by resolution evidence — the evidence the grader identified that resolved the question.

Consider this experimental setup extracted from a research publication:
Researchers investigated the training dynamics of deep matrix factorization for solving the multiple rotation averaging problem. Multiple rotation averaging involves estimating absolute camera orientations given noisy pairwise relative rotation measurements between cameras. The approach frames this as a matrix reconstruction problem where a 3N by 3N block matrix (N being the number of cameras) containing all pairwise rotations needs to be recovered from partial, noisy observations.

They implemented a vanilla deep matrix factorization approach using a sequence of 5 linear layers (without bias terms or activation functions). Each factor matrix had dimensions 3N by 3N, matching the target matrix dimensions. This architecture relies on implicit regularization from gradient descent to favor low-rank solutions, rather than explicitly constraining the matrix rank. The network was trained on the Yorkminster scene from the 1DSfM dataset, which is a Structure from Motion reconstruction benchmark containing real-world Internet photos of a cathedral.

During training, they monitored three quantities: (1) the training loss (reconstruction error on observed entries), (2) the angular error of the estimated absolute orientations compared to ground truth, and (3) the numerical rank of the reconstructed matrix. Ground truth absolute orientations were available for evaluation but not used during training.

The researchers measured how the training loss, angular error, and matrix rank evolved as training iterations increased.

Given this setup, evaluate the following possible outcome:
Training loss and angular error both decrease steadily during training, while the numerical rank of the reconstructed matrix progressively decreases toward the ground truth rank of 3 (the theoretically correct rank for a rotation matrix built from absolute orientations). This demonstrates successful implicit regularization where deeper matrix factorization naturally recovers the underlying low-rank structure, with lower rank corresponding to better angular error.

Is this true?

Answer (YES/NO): NO